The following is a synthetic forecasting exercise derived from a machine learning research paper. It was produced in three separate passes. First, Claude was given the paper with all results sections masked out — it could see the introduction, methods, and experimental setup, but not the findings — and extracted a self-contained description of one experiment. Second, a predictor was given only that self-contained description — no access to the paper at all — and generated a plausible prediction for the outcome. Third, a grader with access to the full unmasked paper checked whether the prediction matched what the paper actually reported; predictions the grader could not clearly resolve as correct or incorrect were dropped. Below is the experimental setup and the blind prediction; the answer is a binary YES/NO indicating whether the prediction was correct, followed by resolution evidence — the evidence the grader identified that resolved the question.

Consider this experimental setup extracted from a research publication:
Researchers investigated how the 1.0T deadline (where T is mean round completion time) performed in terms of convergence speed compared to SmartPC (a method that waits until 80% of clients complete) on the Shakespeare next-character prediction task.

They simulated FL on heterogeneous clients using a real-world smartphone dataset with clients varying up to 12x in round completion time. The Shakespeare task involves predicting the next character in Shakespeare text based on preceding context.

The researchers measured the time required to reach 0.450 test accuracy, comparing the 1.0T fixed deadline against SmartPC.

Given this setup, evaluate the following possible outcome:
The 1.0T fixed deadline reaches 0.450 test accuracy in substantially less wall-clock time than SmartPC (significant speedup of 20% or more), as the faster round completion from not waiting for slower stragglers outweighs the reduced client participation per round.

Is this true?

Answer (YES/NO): NO